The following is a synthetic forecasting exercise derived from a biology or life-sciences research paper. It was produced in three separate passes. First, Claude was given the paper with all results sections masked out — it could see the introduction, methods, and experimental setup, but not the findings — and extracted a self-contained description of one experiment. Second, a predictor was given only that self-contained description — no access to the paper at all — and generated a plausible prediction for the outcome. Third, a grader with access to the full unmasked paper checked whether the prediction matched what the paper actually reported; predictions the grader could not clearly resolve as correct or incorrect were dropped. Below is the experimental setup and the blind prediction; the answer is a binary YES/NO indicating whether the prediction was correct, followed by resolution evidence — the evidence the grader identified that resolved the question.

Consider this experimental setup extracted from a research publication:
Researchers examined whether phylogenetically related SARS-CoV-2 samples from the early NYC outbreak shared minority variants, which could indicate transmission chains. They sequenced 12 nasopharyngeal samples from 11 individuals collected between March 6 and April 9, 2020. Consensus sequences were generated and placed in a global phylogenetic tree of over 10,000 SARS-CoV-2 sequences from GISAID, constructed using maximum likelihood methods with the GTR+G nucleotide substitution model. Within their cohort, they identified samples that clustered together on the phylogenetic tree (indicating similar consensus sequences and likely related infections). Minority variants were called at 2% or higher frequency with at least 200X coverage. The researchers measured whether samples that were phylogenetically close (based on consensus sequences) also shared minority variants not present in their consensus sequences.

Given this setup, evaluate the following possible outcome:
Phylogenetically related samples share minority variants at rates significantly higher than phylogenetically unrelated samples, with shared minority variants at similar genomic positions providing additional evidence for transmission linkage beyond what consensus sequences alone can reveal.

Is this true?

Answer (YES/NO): YES